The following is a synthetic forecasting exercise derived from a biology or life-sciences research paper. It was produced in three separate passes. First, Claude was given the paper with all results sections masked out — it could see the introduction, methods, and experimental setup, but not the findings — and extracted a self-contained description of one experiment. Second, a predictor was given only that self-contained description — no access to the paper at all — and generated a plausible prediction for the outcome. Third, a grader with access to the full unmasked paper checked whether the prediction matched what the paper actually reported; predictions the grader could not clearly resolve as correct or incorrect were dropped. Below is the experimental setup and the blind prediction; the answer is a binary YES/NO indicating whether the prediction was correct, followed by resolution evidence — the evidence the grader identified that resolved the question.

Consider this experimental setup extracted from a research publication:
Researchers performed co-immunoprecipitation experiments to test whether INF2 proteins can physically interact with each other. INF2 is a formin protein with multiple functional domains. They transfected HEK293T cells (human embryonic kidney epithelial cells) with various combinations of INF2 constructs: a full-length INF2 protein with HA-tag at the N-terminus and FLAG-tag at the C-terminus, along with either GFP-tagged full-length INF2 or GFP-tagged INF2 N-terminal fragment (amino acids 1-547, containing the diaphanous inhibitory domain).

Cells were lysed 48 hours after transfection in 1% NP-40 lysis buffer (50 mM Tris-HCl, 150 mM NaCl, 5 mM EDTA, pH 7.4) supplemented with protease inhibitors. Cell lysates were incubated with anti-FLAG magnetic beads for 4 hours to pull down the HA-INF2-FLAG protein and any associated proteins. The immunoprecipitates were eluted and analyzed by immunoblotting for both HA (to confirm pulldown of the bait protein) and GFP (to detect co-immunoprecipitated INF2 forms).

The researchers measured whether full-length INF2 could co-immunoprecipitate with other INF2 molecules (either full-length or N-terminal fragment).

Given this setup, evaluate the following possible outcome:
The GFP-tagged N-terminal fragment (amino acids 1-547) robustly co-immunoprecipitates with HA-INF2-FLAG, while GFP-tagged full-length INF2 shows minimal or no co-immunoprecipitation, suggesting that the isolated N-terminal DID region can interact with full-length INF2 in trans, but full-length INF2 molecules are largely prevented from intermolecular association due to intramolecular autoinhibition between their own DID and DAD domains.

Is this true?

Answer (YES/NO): NO